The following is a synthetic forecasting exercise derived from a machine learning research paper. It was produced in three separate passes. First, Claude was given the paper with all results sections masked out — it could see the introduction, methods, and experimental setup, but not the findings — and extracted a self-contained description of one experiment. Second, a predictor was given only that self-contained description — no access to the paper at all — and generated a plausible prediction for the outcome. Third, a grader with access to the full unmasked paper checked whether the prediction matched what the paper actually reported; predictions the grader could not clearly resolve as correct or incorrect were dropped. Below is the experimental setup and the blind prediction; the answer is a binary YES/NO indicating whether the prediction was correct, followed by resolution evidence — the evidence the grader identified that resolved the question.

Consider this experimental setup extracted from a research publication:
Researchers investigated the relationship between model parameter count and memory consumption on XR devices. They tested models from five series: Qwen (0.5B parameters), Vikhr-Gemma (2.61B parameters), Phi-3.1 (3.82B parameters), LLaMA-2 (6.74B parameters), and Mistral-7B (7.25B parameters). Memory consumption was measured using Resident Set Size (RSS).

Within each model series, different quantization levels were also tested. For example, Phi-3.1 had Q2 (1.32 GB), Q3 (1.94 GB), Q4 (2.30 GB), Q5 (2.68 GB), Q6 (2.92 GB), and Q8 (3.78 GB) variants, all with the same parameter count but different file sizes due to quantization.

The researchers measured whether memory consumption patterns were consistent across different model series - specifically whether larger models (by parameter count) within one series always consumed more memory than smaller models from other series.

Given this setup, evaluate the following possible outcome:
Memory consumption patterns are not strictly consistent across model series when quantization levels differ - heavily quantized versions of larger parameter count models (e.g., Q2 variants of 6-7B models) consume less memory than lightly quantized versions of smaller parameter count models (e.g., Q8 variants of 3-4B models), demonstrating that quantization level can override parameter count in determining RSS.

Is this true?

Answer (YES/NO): YES